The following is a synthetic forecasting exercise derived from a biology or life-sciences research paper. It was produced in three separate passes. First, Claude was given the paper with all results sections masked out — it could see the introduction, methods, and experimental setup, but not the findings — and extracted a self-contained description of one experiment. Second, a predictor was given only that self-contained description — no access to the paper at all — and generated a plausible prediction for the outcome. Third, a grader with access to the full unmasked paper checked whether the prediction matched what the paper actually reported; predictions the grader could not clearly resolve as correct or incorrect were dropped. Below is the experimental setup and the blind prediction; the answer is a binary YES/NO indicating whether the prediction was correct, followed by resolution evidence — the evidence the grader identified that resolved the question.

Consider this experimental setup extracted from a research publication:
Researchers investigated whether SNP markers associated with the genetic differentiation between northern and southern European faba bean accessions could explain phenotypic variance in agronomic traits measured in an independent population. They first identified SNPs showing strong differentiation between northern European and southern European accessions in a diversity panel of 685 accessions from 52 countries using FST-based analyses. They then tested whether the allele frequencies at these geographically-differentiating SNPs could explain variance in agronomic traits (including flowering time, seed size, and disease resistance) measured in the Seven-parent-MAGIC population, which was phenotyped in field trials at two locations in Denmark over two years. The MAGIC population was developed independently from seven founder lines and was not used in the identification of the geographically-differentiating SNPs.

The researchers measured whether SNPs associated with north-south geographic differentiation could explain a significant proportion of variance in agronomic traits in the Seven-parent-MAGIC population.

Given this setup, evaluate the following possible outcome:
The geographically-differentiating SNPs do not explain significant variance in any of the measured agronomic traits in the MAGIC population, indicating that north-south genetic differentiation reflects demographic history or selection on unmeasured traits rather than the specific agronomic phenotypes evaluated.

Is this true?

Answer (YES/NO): NO